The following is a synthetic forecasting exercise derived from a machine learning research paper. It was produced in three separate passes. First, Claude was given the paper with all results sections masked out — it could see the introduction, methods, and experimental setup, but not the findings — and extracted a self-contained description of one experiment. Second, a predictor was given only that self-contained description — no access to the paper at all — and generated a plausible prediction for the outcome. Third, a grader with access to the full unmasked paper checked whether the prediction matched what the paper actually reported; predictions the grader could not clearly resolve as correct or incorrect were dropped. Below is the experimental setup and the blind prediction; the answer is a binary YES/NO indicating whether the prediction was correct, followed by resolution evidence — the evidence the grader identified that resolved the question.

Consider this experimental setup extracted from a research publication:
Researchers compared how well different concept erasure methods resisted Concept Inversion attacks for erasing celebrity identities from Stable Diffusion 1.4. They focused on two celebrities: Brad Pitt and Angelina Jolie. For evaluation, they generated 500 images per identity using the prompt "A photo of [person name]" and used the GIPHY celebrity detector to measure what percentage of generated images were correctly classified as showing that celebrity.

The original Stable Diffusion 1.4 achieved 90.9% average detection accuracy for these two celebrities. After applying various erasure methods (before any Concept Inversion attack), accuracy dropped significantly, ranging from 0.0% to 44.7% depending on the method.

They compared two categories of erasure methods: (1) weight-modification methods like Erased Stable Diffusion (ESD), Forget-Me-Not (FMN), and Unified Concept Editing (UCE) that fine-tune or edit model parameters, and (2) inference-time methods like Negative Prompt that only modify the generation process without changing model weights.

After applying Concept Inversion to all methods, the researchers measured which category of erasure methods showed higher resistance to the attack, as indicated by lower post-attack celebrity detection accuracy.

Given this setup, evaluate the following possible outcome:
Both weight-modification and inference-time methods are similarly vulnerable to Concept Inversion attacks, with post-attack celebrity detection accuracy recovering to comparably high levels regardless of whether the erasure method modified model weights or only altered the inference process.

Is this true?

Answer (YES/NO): NO